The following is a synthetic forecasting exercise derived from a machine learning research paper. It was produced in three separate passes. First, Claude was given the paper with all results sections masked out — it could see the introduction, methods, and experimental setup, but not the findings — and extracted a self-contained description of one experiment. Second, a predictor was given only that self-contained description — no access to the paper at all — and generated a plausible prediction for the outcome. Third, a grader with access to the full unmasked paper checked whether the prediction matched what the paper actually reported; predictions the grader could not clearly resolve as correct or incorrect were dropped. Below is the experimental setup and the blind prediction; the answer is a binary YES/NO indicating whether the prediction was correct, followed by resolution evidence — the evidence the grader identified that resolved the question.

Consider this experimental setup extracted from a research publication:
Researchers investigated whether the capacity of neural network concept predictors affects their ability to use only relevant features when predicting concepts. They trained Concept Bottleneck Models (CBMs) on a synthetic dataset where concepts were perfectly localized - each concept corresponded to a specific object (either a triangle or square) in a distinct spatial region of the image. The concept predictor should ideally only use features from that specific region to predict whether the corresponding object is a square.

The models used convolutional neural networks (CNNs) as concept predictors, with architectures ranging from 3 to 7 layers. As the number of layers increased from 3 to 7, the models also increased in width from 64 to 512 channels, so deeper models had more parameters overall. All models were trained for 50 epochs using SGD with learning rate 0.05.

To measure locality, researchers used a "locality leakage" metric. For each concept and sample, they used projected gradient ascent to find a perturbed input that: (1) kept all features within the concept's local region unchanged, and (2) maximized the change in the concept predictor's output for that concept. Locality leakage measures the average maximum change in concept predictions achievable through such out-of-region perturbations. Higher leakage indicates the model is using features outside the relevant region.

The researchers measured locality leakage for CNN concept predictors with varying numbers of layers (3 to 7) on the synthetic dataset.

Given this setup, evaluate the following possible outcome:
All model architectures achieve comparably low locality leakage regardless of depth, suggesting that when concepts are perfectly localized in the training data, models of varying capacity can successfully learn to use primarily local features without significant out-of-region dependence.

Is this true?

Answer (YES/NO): NO